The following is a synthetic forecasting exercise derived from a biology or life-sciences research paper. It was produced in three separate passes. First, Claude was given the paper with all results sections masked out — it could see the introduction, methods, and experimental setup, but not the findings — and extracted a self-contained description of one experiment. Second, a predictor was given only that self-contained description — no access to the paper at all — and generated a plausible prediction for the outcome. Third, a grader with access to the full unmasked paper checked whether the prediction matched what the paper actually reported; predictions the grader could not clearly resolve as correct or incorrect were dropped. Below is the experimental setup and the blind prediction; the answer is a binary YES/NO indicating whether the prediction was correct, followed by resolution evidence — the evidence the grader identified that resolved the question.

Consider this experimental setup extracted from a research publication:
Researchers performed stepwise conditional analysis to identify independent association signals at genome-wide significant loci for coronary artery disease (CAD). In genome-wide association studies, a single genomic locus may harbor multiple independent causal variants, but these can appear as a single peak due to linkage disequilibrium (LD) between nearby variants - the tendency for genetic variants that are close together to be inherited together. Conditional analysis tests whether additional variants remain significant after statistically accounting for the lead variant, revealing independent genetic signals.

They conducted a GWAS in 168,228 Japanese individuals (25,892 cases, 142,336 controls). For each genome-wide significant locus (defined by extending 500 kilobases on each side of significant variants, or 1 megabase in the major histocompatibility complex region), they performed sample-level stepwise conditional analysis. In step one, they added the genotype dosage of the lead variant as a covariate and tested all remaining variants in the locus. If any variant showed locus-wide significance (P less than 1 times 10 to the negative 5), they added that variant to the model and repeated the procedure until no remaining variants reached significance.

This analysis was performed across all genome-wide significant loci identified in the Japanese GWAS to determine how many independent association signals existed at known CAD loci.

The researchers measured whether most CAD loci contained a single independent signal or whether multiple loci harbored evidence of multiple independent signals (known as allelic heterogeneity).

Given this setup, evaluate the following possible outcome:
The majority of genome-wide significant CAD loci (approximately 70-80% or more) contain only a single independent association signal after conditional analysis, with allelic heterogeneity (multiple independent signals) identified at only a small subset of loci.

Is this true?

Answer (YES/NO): NO